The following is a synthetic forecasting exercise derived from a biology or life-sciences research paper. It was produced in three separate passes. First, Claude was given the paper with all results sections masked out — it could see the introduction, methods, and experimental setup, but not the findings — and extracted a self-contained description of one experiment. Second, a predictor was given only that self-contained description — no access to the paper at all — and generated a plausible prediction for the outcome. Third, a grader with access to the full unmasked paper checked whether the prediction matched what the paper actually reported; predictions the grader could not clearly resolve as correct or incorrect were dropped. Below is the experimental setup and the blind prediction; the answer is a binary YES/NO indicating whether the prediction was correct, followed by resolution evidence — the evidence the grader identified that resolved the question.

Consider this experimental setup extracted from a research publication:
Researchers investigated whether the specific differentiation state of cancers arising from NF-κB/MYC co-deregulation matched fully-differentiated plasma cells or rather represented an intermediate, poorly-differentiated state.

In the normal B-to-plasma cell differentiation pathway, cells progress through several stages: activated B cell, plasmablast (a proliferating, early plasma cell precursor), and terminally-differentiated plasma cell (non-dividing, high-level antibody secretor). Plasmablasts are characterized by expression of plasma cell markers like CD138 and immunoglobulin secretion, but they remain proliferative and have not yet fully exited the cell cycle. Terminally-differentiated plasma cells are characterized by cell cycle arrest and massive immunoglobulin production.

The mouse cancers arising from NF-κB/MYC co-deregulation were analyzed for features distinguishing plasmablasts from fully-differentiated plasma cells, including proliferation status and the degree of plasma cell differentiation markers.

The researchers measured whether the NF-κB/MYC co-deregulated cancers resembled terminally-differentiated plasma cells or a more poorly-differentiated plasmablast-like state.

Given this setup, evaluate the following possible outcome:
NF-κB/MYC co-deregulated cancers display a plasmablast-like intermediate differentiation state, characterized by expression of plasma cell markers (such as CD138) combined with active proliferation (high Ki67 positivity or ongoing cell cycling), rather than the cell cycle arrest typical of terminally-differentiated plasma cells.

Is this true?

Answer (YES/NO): YES